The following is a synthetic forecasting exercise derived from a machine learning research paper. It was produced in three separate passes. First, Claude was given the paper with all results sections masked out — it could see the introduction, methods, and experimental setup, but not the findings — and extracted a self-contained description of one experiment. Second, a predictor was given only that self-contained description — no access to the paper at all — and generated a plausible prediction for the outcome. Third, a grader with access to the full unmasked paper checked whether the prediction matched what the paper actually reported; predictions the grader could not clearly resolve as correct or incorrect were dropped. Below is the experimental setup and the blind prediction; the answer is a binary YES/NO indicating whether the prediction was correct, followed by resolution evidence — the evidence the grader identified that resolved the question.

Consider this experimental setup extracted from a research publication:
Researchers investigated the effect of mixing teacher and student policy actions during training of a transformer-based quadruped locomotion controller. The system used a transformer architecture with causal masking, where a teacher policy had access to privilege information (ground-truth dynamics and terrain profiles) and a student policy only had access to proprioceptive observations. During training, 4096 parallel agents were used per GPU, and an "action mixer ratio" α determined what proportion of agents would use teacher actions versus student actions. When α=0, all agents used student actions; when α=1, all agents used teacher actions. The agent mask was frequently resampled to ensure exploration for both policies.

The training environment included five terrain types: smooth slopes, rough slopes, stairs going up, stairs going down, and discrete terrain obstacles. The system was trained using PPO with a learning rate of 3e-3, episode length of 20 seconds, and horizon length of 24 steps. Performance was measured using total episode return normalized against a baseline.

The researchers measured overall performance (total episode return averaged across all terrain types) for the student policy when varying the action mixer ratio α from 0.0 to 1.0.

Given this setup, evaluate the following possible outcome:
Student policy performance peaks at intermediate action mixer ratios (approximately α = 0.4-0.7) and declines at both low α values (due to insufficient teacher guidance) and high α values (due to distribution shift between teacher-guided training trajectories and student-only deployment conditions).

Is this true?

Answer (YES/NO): YES